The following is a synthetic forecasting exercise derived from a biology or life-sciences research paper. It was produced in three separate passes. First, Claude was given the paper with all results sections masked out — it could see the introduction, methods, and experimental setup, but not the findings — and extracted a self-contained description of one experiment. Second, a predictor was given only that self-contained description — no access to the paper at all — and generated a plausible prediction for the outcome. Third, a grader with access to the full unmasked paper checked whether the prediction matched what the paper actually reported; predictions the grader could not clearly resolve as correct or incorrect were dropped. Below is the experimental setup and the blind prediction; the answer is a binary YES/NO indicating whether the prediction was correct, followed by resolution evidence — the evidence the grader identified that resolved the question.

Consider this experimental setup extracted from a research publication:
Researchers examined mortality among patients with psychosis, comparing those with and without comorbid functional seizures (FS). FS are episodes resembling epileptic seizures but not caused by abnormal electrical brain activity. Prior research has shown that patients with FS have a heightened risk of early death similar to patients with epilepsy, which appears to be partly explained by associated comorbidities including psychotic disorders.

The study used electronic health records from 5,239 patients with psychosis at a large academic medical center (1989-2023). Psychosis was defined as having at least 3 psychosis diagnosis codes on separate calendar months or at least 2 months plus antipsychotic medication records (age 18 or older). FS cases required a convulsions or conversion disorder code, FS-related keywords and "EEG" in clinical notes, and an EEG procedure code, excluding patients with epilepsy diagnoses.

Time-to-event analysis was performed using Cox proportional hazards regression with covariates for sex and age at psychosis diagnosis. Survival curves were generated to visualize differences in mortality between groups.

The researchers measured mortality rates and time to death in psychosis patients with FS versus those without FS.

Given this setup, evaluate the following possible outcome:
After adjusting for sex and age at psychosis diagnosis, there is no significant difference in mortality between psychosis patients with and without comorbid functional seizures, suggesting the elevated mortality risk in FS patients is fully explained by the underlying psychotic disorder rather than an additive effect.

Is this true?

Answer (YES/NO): YES